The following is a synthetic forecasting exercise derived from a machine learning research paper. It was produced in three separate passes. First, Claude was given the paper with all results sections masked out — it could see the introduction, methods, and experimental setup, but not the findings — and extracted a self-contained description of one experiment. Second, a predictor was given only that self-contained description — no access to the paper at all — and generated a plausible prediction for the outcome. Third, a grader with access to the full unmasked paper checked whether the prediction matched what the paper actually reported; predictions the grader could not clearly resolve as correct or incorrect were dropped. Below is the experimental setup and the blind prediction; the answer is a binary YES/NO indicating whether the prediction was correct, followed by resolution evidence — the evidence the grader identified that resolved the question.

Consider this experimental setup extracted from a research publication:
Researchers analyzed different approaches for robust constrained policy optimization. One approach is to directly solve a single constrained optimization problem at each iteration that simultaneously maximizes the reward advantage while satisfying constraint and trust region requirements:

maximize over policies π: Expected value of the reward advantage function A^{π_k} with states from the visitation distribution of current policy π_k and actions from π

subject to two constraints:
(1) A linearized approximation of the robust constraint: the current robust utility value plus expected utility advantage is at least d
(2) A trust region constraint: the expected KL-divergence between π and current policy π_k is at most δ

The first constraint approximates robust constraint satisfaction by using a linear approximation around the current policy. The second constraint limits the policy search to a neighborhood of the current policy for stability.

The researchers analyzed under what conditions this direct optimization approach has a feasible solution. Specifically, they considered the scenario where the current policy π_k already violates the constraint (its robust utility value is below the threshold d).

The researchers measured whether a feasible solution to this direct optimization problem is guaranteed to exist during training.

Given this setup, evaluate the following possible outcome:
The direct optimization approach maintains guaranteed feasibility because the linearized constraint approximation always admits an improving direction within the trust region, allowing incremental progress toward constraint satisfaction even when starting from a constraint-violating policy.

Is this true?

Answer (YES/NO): NO